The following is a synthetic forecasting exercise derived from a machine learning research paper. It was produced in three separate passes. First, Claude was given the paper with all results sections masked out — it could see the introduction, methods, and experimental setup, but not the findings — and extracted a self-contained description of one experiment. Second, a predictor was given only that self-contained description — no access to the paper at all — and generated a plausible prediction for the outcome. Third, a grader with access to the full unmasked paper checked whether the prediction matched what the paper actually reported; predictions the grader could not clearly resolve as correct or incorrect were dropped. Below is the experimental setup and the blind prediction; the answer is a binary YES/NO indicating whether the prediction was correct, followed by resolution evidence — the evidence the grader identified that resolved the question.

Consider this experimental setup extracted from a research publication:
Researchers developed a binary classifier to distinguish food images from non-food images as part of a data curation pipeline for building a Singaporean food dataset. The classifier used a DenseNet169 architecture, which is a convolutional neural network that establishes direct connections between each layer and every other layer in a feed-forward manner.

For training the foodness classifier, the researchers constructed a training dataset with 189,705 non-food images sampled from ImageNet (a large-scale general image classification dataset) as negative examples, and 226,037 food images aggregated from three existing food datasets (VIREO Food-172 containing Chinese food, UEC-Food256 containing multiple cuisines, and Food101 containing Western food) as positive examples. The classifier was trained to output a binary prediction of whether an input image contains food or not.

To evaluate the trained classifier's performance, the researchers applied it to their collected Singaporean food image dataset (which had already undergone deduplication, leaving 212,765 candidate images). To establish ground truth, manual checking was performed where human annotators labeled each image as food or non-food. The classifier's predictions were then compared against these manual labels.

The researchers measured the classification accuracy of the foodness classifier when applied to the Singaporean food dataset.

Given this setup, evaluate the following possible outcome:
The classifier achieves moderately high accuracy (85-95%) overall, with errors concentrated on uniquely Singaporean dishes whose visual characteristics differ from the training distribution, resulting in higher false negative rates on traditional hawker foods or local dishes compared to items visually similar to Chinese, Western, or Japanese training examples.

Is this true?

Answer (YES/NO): NO